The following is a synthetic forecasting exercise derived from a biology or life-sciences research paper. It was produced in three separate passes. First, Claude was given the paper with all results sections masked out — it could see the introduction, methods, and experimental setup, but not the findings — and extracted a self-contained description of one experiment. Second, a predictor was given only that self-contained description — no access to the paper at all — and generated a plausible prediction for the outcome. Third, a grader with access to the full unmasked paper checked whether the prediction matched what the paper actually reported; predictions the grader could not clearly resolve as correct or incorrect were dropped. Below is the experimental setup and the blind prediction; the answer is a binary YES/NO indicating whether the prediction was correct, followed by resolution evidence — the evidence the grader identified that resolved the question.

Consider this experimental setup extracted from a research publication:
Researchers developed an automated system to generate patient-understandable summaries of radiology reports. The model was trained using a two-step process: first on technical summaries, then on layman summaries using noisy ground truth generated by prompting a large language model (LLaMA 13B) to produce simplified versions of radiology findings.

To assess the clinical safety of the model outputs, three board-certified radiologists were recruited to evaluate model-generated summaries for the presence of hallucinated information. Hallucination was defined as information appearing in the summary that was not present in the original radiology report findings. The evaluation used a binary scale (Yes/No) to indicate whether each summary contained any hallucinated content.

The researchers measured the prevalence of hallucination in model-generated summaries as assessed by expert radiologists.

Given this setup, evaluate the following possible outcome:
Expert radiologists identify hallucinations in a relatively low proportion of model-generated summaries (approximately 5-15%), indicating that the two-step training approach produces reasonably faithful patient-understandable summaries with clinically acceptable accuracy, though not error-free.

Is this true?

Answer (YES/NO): NO